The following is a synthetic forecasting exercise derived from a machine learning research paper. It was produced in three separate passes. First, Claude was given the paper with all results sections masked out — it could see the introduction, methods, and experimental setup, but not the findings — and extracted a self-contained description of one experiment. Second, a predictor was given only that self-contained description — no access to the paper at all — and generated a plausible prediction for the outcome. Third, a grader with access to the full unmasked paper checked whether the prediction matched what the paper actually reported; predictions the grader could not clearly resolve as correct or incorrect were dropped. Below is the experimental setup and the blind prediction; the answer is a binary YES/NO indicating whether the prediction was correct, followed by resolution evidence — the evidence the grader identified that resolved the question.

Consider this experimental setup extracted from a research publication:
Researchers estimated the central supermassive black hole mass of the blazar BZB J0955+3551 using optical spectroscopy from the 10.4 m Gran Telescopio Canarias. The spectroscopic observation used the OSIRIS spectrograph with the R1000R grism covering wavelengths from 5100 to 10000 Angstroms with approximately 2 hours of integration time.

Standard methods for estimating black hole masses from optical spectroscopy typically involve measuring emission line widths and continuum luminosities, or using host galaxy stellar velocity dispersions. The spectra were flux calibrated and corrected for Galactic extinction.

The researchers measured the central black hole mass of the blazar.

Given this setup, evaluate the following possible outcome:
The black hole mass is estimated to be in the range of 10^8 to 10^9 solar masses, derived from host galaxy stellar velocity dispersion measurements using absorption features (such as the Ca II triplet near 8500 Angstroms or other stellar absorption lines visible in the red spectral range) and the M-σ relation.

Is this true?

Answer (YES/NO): YES